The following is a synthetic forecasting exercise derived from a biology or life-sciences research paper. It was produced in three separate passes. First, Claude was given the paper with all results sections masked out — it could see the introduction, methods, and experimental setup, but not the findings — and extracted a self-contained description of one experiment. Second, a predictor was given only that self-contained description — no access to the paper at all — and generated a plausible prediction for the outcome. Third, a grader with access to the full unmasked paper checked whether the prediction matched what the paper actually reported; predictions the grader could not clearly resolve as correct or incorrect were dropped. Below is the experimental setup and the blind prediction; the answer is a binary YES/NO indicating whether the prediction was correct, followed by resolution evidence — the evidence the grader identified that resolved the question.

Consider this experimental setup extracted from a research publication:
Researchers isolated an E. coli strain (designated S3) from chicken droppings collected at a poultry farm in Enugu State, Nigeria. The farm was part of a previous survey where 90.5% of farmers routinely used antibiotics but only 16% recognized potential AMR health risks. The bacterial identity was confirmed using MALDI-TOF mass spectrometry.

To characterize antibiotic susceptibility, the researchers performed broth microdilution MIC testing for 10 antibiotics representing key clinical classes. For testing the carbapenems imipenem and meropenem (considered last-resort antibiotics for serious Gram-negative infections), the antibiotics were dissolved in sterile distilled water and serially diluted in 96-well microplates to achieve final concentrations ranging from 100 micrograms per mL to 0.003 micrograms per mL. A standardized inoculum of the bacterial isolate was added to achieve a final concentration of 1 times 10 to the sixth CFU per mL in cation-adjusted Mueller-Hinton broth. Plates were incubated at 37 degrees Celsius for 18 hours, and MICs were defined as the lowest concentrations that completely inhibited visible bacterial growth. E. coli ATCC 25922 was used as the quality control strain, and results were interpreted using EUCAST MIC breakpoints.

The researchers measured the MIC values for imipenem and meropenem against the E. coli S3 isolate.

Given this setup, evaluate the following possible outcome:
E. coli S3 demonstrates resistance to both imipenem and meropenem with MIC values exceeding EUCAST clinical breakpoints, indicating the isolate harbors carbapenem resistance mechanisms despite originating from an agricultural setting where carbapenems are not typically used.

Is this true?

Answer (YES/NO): NO